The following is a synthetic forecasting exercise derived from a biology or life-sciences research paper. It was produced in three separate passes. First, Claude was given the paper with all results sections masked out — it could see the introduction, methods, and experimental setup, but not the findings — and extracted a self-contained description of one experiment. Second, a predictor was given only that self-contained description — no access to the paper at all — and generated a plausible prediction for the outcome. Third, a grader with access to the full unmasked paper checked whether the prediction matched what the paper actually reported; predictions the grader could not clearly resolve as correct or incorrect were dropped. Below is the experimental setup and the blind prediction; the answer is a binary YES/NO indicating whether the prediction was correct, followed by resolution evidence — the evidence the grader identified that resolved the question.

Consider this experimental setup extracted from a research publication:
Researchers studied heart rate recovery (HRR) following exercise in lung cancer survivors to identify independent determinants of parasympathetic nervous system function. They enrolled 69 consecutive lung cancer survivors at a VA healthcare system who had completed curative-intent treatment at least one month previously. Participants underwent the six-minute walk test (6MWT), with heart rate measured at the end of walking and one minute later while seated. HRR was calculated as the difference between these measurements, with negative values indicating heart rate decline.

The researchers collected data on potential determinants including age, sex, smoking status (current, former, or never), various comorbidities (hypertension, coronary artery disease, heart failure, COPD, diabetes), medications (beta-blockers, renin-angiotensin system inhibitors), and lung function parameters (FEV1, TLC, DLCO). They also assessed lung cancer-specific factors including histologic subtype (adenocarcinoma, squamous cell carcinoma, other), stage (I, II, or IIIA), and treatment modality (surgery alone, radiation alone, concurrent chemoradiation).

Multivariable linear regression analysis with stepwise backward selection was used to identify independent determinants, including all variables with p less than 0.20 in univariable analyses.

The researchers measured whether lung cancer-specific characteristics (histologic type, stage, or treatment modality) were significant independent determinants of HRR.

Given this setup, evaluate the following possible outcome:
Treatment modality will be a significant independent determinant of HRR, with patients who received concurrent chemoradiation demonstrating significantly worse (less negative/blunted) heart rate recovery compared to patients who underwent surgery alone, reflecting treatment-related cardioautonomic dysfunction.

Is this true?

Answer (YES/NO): NO